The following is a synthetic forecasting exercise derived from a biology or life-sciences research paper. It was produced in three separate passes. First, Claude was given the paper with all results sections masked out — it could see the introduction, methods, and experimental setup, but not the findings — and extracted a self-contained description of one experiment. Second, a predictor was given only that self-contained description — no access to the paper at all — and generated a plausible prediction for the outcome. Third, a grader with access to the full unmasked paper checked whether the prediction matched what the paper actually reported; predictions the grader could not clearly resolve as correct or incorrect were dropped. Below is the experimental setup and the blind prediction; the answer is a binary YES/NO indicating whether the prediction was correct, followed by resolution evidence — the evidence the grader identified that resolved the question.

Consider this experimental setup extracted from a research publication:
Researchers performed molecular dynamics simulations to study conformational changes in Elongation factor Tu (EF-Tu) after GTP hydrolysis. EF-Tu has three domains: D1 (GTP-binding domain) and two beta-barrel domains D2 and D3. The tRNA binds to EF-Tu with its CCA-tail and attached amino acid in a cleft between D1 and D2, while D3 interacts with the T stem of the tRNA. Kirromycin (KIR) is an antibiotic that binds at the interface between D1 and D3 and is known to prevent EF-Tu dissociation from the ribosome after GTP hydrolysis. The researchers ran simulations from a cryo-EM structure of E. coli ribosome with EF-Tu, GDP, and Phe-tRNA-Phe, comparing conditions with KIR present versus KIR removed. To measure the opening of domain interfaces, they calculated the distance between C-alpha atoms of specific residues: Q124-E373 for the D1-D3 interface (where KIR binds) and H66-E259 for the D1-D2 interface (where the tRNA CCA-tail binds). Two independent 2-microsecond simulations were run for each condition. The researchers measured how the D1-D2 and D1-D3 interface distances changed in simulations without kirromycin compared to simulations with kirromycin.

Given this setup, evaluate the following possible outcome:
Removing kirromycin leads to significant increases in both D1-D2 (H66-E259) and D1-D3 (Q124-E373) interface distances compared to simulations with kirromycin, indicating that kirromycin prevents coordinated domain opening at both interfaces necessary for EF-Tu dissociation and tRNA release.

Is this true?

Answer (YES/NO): NO